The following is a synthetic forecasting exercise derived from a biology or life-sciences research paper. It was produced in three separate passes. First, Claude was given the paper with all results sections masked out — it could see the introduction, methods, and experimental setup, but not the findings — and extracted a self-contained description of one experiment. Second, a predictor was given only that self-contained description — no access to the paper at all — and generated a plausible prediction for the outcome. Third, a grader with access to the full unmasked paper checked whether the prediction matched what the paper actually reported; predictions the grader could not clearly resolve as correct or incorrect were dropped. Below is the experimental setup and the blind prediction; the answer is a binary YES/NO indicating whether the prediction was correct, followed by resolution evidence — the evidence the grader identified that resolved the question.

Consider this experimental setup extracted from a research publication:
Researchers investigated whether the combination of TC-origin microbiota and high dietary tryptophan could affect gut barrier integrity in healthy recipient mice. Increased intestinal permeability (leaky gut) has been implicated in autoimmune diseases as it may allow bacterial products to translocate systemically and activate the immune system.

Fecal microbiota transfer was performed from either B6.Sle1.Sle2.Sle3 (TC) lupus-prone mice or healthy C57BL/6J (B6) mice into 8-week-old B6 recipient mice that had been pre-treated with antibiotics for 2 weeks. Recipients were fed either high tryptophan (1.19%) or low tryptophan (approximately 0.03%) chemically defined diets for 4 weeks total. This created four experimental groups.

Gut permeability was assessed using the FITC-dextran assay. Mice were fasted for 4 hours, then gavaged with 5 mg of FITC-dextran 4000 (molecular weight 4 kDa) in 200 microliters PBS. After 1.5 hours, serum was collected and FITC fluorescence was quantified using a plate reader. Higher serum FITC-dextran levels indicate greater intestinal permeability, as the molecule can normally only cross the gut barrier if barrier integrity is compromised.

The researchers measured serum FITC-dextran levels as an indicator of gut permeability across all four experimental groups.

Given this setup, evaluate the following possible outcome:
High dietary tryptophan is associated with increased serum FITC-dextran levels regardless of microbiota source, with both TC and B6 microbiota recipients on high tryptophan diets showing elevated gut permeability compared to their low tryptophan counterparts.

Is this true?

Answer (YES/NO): NO